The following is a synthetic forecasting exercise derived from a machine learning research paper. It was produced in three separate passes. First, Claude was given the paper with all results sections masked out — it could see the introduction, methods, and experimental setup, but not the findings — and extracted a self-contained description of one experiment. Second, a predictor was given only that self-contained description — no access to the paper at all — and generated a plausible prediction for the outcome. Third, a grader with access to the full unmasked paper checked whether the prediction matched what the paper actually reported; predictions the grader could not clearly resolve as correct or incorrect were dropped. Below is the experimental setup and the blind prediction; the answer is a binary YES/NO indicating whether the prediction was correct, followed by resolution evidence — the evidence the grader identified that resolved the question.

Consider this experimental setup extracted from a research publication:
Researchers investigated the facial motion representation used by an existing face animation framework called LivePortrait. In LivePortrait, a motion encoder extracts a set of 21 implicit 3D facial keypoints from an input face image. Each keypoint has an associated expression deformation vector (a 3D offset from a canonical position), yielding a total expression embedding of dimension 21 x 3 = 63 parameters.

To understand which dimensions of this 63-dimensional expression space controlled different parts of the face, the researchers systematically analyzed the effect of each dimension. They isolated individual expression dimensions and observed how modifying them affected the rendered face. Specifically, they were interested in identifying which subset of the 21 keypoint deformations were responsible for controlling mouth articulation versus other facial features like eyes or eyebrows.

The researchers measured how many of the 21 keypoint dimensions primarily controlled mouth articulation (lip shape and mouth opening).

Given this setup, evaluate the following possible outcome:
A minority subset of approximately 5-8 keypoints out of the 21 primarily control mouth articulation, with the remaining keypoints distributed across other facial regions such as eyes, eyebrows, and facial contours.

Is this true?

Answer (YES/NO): NO